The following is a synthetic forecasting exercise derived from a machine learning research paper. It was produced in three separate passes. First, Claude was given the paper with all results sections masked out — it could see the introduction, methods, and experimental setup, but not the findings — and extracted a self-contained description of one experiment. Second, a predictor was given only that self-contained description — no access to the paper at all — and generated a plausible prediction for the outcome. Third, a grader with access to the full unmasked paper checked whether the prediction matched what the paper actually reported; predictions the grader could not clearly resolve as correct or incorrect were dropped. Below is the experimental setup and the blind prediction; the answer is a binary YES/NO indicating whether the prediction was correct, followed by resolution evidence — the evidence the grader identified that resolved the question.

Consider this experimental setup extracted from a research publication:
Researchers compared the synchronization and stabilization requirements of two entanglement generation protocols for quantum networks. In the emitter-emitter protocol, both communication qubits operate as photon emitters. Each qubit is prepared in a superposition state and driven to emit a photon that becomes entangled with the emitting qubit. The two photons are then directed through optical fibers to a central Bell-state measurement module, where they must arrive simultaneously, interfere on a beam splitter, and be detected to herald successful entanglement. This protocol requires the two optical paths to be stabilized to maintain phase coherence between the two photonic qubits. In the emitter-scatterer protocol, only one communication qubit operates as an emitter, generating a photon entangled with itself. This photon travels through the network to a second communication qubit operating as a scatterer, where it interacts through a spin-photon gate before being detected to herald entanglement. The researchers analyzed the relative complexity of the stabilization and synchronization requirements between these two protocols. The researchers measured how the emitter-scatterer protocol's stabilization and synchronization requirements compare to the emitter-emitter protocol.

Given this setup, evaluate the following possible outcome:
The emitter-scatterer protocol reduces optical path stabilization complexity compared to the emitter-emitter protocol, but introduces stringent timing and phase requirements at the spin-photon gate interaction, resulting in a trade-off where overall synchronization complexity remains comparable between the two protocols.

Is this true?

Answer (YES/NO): NO